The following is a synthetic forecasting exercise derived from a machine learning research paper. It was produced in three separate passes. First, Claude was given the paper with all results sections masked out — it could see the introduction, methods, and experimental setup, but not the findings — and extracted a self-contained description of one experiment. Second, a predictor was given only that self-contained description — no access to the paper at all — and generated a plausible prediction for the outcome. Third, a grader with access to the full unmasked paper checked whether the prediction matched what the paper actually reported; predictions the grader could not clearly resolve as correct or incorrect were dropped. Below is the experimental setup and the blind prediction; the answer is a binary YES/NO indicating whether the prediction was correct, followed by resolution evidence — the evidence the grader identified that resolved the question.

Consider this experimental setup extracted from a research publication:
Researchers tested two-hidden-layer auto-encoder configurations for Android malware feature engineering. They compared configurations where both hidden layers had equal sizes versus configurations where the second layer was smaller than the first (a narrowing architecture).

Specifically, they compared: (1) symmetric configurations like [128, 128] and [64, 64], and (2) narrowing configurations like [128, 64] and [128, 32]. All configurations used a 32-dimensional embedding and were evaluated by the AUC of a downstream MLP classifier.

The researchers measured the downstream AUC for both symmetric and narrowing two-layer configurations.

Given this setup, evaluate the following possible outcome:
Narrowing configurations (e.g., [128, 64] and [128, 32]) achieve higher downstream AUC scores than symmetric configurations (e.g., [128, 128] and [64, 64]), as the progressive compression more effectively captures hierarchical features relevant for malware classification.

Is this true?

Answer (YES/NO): NO